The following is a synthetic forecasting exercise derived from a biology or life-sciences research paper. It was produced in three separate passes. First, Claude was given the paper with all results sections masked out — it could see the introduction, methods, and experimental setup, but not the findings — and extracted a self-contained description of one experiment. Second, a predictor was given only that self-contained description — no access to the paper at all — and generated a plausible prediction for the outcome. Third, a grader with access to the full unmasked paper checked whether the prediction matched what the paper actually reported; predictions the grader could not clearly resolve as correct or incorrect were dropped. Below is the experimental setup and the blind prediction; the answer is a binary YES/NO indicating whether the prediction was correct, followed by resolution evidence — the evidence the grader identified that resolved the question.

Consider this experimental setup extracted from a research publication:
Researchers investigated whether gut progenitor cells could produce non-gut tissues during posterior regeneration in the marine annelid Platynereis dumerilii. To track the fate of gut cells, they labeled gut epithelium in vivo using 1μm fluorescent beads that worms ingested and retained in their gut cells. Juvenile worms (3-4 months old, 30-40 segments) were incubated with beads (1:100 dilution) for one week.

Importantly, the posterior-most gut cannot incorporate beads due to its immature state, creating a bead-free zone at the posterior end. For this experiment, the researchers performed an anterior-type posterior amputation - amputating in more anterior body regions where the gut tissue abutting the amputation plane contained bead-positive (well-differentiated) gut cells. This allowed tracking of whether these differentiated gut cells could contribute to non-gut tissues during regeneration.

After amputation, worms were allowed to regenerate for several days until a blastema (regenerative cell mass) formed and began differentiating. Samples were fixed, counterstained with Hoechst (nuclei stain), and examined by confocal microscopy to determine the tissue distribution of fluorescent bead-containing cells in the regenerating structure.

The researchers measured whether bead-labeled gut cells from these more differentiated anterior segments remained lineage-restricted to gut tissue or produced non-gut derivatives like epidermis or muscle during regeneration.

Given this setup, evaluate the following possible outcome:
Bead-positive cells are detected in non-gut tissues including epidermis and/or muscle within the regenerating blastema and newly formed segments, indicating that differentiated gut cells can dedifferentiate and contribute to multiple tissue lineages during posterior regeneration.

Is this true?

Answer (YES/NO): NO